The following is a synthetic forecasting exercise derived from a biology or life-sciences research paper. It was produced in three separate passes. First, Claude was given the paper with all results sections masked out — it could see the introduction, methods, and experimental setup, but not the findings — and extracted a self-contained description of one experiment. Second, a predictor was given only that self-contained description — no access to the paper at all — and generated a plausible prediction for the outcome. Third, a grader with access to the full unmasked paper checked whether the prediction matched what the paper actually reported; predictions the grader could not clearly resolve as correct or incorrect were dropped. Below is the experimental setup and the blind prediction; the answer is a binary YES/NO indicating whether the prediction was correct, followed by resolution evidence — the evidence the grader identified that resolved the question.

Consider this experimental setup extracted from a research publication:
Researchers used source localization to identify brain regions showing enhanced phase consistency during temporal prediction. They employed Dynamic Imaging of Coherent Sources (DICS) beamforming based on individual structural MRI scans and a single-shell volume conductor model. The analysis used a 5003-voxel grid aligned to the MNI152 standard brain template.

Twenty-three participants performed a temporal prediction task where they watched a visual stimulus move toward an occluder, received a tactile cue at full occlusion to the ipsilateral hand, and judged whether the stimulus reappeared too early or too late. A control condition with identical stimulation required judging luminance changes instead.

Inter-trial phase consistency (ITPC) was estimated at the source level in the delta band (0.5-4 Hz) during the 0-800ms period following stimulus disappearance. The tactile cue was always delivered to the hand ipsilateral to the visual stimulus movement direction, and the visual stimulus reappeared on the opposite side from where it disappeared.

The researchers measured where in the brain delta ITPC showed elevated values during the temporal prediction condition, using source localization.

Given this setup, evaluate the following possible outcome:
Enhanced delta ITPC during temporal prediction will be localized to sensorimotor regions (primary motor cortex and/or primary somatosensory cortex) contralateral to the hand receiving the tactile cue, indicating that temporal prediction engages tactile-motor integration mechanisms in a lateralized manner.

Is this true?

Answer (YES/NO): NO